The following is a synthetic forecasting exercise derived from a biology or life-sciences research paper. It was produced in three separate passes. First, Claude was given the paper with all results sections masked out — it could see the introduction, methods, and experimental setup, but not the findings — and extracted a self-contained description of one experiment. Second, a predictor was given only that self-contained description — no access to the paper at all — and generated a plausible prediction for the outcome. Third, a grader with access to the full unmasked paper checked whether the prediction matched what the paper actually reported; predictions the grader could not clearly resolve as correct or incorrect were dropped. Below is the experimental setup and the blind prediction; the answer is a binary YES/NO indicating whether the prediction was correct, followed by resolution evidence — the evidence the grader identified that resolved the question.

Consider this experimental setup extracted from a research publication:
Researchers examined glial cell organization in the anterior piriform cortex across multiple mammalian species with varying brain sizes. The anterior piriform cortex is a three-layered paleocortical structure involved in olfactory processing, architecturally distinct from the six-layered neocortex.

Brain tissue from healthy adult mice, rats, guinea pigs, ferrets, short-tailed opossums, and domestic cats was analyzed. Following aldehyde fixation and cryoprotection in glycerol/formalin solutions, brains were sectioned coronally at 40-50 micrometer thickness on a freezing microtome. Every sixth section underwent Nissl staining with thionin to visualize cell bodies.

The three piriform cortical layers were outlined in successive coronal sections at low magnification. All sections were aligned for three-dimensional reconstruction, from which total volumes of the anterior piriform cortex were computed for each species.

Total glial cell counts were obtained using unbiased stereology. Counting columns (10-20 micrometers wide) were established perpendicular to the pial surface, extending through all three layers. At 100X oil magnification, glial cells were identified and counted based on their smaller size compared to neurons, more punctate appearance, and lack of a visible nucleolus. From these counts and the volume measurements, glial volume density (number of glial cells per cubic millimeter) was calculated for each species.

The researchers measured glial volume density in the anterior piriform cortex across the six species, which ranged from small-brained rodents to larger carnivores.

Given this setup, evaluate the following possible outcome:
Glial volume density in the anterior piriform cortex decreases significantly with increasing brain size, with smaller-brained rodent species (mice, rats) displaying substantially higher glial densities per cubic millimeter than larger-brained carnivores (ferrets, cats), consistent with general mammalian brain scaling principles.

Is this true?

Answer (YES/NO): NO